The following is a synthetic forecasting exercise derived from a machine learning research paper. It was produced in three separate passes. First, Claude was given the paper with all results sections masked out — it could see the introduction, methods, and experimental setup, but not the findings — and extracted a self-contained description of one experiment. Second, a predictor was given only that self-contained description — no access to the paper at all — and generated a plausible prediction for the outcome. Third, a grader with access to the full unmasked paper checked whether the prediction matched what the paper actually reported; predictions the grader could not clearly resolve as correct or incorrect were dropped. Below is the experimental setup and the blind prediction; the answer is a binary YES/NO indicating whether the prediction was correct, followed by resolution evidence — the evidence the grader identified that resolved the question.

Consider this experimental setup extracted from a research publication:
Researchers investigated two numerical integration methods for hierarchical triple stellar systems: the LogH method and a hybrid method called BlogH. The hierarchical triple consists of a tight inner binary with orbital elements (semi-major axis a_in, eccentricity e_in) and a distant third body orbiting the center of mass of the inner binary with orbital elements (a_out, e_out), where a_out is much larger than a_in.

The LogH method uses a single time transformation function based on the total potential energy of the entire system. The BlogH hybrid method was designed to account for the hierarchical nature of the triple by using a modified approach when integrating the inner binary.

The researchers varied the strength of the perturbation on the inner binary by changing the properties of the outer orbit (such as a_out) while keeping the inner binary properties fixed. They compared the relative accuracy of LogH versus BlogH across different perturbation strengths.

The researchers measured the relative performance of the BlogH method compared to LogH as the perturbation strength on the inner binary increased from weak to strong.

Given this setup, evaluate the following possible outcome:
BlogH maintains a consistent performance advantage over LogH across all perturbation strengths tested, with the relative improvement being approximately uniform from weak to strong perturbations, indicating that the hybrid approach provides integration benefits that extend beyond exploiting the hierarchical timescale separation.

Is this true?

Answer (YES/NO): NO